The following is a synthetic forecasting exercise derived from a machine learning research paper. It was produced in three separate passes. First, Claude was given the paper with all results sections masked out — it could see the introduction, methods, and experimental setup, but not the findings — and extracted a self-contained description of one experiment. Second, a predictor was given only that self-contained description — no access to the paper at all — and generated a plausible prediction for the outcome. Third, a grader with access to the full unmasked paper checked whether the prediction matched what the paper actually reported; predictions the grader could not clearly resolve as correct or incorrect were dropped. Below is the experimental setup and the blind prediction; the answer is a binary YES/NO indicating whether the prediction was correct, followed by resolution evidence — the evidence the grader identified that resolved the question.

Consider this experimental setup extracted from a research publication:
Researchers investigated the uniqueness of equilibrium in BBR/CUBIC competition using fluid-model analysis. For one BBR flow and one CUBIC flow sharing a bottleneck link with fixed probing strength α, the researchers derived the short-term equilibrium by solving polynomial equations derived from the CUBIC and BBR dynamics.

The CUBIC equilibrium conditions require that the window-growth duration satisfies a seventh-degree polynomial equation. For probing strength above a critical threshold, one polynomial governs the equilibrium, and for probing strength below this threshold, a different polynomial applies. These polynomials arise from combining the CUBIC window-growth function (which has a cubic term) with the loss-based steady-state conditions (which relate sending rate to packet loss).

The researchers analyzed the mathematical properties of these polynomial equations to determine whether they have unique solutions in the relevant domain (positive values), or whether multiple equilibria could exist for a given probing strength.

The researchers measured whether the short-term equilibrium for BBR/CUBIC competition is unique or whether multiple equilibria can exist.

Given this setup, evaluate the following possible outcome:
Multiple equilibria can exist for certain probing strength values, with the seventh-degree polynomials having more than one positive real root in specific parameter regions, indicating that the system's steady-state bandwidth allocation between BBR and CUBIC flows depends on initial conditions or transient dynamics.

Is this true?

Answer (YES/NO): NO